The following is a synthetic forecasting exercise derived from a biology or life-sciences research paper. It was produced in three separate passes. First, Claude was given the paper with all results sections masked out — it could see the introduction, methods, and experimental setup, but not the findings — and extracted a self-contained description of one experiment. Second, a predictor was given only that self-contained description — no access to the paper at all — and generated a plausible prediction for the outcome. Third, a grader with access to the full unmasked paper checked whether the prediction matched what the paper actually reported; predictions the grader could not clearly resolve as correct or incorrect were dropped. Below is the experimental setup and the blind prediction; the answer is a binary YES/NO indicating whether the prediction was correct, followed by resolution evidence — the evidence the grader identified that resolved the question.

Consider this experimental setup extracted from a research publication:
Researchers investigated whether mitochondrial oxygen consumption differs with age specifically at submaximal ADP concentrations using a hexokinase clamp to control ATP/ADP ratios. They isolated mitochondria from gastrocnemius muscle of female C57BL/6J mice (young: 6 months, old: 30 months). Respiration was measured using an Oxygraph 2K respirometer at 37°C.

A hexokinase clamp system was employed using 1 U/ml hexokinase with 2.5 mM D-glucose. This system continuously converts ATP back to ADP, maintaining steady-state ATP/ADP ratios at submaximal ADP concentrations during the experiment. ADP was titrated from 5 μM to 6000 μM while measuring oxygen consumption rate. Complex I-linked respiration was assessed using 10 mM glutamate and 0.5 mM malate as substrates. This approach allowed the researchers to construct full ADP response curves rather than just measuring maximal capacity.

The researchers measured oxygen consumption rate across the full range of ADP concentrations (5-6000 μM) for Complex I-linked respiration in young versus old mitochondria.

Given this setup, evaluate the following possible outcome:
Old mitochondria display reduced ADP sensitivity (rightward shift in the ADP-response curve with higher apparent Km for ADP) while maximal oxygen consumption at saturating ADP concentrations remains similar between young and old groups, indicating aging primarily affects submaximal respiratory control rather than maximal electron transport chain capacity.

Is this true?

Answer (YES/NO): NO